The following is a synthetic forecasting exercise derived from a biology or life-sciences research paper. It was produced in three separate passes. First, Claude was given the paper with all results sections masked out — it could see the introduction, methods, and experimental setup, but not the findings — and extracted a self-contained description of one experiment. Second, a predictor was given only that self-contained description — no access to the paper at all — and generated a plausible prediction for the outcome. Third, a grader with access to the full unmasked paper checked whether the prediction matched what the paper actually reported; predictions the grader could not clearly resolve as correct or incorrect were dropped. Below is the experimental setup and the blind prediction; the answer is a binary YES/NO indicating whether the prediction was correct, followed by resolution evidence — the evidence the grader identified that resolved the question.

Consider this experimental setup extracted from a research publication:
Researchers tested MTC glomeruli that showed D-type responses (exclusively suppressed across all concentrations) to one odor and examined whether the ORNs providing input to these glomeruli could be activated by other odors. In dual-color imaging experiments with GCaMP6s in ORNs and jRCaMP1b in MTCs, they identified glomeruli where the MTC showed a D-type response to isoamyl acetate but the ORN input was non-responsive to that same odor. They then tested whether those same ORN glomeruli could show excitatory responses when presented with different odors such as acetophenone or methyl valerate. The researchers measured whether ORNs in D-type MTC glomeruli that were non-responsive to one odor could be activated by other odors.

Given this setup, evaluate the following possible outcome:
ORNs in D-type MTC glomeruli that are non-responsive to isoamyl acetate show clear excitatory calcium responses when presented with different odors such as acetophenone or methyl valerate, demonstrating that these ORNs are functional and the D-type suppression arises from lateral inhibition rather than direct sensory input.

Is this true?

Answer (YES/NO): YES